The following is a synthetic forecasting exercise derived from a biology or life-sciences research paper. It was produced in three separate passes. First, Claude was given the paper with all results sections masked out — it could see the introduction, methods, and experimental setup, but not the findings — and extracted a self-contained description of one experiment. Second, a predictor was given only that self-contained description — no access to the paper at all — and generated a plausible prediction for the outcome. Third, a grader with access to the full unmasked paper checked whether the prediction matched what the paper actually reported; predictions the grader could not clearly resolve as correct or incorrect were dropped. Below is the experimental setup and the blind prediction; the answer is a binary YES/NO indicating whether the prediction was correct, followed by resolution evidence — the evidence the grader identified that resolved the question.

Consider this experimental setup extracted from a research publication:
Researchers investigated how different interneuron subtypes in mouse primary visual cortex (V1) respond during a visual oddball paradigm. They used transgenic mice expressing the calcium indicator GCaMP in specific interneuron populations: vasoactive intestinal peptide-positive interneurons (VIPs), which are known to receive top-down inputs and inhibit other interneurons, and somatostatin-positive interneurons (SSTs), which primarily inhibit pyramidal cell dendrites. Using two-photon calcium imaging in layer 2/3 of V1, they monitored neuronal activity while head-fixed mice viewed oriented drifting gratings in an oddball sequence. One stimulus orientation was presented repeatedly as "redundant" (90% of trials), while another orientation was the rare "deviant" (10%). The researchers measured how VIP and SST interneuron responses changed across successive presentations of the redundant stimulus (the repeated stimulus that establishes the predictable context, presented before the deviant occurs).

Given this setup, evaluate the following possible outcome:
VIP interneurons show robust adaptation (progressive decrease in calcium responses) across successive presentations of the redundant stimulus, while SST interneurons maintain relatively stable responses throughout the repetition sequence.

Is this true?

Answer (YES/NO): NO